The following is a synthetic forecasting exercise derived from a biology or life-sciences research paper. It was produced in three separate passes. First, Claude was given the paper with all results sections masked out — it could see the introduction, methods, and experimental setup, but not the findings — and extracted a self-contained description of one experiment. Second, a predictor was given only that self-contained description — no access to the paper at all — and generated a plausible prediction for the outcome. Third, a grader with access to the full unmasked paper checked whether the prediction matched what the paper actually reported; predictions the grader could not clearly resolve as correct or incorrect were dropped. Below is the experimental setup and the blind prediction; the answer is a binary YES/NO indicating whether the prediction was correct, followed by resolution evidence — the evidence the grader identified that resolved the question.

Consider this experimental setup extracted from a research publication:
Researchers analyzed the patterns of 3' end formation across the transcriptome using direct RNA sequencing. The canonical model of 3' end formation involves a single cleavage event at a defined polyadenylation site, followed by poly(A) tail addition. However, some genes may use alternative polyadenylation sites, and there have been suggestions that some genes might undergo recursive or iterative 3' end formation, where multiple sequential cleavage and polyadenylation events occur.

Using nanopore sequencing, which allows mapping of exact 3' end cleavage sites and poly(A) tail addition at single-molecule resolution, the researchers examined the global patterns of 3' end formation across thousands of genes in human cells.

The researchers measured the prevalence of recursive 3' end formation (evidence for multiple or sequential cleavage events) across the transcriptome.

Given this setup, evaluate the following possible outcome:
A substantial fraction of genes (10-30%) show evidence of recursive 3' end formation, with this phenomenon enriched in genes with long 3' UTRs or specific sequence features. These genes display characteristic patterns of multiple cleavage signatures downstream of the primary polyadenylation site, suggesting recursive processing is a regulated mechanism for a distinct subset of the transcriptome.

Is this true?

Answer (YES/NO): NO